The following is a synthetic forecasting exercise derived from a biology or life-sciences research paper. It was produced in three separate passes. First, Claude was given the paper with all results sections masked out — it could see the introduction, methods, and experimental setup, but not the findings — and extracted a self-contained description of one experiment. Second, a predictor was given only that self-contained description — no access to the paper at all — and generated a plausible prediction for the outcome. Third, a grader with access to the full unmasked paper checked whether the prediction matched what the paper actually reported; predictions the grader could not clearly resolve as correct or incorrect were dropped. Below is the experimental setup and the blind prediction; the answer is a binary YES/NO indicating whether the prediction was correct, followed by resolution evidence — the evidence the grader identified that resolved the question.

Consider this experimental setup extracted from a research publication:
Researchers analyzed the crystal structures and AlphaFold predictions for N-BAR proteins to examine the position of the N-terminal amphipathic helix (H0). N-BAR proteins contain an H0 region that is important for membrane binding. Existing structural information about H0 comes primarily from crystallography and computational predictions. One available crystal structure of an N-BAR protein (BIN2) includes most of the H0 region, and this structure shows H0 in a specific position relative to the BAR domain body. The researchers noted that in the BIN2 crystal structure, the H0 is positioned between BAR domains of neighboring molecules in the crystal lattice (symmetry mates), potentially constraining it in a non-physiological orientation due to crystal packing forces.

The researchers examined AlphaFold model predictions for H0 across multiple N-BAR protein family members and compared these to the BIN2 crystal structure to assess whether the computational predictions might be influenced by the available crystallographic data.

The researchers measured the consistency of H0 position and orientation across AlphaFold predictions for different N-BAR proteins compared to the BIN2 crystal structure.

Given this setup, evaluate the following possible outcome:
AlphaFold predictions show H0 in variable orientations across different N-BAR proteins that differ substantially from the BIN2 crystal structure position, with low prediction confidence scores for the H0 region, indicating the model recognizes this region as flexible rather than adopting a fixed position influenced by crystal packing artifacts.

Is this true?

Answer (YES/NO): NO